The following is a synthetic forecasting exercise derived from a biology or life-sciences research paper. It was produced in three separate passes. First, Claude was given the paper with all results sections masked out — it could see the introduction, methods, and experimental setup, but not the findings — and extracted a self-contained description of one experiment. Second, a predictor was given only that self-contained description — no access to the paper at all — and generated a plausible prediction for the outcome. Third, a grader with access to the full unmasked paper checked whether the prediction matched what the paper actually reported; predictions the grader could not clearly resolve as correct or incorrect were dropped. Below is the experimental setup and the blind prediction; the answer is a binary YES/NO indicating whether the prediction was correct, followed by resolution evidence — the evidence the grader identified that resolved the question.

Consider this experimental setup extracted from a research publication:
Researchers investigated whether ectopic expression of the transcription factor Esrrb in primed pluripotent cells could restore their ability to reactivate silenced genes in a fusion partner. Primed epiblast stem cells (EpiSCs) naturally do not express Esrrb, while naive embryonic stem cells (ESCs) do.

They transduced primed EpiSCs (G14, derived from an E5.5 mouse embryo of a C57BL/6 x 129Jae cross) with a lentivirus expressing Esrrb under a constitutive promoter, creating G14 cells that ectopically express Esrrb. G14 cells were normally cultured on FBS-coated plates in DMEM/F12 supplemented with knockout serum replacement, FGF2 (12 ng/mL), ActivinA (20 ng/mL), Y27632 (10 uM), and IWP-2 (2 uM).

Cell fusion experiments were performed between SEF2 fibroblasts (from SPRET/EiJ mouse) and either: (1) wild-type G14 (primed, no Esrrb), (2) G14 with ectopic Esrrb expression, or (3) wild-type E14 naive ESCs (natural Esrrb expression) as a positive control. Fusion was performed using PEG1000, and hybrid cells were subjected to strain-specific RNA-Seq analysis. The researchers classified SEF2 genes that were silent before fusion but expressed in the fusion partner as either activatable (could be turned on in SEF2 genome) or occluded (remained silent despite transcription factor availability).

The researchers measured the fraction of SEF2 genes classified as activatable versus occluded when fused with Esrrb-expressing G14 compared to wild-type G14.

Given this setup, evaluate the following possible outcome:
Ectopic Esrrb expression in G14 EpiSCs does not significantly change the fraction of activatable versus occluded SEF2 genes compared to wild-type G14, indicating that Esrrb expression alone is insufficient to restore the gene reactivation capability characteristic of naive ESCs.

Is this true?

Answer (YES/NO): NO